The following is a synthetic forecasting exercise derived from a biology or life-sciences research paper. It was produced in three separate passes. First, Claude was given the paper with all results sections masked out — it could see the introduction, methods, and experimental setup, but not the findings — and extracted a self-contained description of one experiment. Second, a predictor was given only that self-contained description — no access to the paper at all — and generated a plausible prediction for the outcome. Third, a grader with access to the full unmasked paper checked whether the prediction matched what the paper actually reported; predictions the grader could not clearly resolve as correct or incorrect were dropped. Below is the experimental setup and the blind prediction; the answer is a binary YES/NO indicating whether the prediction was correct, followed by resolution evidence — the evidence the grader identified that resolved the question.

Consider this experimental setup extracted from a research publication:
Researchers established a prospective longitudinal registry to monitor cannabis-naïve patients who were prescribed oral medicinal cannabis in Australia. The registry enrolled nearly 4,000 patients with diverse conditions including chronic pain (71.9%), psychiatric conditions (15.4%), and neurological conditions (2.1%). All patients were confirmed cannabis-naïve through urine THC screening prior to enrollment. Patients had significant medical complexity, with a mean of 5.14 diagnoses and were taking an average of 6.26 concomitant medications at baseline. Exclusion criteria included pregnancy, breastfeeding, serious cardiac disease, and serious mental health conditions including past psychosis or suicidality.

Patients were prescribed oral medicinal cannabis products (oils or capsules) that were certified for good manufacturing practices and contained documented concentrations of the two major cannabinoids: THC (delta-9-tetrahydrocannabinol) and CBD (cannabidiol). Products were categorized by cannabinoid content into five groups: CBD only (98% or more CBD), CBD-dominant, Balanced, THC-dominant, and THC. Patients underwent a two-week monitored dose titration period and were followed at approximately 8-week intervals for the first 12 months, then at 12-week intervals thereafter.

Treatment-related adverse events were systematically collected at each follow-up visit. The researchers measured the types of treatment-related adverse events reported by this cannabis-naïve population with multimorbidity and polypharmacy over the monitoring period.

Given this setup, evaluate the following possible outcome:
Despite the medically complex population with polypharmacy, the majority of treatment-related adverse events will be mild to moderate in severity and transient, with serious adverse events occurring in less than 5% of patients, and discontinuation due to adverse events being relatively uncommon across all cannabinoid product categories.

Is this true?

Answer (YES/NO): YES